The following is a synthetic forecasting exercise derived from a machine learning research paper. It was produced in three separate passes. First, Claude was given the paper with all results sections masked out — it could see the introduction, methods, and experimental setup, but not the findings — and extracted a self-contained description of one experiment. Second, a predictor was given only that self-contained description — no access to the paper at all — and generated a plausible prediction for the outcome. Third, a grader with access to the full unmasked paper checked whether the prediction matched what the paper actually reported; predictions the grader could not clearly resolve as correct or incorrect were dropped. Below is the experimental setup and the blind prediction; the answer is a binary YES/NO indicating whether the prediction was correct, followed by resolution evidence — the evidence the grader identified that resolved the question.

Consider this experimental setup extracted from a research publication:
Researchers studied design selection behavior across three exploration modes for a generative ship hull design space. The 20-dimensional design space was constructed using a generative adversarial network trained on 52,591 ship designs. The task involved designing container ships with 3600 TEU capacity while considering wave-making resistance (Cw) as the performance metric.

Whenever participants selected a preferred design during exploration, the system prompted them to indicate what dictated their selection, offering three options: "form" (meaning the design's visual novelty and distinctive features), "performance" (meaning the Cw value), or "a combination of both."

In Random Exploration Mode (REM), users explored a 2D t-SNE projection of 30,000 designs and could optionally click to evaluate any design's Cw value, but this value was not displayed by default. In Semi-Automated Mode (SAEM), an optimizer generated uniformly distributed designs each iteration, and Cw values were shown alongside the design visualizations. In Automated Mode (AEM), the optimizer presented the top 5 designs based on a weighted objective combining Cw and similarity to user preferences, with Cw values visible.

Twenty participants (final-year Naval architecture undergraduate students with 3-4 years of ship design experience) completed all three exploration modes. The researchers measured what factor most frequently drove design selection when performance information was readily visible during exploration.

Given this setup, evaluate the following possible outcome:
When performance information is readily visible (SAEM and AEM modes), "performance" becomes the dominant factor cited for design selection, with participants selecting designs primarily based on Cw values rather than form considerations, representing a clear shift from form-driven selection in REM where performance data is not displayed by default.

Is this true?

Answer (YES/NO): NO